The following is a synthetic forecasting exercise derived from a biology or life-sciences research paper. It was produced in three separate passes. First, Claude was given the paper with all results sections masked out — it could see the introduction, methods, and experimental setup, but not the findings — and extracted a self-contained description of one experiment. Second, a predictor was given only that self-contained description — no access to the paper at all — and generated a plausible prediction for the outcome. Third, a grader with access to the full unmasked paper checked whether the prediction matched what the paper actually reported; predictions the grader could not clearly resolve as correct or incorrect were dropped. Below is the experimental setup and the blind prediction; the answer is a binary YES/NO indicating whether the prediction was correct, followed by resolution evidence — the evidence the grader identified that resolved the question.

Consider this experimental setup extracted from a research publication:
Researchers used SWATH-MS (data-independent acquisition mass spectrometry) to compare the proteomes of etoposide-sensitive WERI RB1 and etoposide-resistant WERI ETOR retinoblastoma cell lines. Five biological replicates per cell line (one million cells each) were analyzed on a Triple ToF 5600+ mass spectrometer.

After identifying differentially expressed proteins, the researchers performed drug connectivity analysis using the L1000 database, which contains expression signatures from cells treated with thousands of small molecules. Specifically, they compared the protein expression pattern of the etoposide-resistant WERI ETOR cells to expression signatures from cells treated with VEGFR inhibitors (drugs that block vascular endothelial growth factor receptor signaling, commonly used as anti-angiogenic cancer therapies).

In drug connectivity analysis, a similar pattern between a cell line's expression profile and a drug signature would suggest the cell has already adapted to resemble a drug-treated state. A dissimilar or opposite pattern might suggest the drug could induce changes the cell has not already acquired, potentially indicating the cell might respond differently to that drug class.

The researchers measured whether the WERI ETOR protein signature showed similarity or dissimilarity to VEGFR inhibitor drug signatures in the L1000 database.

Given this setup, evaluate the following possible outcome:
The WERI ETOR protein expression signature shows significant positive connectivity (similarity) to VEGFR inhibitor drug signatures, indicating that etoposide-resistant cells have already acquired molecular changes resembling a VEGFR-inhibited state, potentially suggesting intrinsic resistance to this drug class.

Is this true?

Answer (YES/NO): NO